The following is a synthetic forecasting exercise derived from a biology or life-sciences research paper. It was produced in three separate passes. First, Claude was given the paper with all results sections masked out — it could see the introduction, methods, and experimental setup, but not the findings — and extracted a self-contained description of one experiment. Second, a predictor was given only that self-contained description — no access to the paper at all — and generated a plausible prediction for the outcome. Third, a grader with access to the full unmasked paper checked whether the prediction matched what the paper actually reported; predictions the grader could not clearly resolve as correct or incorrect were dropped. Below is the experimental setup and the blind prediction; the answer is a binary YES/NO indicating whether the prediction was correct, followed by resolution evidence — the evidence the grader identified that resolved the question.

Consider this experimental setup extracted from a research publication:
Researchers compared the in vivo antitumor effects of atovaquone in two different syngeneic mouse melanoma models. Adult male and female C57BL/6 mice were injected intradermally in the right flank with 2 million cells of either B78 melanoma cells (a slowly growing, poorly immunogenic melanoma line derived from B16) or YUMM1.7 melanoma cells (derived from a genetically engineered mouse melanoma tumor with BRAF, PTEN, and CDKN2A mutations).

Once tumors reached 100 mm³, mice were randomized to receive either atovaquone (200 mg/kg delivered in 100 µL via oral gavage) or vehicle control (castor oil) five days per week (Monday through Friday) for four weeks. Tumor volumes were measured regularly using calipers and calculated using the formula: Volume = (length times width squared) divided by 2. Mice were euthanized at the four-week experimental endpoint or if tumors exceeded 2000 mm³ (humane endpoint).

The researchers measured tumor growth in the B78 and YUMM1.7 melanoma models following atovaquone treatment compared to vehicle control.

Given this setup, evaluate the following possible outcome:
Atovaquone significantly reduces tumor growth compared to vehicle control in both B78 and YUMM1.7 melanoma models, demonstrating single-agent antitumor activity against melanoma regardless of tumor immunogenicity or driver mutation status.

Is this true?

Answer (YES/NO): NO